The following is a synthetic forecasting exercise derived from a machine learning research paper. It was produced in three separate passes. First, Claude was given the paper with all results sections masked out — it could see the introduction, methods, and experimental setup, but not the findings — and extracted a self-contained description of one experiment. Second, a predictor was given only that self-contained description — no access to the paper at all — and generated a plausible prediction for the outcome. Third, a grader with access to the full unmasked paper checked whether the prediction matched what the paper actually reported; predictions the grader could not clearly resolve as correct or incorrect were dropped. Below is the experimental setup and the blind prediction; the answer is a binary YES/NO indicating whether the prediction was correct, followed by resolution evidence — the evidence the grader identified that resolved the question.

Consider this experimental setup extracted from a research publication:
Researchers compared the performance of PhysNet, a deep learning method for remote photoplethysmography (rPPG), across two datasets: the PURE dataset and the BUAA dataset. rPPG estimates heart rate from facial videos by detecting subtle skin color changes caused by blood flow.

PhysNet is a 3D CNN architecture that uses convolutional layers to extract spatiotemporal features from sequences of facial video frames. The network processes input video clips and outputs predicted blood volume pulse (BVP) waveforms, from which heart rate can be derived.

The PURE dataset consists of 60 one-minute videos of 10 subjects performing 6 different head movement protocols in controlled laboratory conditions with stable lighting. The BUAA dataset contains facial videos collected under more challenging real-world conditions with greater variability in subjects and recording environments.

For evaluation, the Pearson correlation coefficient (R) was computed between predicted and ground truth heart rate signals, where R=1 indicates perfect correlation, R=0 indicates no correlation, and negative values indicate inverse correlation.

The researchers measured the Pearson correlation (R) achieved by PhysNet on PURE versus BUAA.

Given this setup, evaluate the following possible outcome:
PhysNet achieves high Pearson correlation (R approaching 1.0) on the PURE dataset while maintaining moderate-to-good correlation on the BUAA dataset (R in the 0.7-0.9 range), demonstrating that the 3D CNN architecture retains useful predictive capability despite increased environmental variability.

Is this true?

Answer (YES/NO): NO